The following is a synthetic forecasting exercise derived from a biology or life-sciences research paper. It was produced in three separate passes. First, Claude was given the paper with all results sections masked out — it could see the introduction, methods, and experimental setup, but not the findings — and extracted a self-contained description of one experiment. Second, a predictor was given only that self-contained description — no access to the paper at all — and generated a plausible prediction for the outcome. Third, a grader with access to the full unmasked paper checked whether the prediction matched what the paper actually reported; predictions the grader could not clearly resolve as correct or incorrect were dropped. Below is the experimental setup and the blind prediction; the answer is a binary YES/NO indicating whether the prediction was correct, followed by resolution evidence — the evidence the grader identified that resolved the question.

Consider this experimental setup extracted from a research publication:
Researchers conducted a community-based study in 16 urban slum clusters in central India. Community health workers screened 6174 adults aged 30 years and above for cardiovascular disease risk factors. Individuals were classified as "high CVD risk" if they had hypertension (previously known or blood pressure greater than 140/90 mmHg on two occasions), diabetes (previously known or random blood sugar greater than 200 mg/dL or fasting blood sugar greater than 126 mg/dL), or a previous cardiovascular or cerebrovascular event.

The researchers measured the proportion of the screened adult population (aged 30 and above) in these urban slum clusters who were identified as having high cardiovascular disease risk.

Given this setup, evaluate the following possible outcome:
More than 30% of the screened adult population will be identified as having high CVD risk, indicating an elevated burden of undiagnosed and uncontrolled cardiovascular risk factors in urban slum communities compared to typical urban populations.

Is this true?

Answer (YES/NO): NO